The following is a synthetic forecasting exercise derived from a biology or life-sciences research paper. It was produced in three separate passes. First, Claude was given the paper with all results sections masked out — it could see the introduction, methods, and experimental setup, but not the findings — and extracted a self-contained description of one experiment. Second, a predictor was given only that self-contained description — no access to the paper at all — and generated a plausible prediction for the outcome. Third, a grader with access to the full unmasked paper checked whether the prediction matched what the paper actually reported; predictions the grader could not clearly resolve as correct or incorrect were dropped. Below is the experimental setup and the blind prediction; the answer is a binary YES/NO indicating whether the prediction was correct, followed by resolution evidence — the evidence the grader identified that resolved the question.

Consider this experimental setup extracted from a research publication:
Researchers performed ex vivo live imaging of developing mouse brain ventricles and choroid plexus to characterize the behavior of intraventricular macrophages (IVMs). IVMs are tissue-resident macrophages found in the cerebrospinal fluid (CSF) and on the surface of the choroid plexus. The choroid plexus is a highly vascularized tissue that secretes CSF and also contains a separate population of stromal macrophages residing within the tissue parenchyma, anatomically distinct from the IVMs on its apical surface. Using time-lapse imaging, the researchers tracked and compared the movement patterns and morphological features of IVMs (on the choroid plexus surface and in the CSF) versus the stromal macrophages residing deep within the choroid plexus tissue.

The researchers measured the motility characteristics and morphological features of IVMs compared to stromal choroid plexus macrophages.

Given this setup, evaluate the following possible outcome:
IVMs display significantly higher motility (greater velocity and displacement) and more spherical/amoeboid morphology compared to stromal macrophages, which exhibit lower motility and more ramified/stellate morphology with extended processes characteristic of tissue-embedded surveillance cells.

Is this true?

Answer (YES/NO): YES